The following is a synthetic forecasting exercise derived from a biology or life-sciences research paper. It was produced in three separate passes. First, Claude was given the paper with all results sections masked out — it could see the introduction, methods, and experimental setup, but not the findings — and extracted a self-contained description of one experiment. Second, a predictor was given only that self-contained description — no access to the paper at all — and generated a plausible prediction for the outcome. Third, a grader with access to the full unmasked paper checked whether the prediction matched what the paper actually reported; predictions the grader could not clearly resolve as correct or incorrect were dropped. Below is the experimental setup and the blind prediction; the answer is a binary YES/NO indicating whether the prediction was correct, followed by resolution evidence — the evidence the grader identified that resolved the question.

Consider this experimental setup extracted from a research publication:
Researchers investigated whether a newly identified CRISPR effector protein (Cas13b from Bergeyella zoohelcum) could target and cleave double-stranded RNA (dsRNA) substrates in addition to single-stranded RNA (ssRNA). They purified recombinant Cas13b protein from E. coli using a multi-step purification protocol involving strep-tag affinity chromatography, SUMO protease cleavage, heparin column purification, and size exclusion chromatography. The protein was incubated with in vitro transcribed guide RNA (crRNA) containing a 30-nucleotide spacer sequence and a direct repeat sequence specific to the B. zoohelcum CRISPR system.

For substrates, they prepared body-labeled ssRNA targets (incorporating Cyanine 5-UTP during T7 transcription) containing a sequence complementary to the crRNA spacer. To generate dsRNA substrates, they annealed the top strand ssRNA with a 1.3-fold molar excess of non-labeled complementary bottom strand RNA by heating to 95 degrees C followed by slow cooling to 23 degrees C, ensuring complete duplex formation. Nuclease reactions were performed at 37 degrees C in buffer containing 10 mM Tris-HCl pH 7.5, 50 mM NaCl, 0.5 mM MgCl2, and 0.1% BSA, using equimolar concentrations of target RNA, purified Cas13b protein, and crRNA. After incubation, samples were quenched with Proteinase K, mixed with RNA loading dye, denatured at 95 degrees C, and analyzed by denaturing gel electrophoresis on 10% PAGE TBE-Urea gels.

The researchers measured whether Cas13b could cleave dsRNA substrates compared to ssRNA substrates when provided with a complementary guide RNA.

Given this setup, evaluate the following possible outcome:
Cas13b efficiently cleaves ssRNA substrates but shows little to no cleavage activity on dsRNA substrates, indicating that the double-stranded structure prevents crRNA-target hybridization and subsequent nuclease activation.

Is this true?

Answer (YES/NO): YES